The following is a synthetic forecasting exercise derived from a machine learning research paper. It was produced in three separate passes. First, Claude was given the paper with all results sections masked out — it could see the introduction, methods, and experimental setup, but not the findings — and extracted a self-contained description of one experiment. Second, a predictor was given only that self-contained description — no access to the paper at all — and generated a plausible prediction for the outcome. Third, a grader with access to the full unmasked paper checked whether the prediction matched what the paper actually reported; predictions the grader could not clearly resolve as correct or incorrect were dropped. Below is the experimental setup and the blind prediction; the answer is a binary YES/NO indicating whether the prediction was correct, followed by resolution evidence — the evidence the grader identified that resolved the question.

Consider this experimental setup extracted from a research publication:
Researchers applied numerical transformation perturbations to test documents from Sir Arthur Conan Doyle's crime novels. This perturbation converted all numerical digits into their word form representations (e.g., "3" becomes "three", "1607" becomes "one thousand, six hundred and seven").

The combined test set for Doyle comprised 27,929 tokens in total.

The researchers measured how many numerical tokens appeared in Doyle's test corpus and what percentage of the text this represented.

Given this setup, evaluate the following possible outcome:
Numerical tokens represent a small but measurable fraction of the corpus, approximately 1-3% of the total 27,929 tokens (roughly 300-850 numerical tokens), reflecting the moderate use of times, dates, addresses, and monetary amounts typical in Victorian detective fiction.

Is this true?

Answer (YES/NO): NO